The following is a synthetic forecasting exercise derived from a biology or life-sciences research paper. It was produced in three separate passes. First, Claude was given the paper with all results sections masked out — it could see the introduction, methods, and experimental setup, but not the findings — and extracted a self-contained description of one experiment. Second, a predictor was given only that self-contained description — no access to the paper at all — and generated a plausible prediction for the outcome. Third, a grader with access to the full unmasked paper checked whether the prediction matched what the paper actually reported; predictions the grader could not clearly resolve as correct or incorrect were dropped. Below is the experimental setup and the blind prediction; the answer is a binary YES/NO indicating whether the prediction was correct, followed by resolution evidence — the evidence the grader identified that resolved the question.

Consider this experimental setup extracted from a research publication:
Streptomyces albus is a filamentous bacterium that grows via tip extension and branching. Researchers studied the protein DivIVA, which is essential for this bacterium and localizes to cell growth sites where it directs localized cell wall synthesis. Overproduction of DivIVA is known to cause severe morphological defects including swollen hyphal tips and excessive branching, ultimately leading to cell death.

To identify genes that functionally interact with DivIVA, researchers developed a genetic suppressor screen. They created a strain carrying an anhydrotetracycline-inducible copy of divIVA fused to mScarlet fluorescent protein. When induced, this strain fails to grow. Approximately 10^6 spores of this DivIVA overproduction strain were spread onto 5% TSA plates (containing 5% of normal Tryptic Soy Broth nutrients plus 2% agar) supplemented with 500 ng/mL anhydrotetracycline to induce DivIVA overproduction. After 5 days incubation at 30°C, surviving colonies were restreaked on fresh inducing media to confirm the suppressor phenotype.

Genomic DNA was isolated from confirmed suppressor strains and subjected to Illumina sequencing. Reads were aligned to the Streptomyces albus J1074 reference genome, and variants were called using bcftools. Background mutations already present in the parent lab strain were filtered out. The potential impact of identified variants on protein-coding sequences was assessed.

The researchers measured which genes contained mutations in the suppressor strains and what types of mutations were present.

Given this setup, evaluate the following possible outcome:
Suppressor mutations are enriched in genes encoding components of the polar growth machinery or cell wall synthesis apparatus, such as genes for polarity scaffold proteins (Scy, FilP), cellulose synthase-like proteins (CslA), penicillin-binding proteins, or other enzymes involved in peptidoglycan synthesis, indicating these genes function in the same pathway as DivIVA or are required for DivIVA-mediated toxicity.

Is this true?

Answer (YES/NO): YES